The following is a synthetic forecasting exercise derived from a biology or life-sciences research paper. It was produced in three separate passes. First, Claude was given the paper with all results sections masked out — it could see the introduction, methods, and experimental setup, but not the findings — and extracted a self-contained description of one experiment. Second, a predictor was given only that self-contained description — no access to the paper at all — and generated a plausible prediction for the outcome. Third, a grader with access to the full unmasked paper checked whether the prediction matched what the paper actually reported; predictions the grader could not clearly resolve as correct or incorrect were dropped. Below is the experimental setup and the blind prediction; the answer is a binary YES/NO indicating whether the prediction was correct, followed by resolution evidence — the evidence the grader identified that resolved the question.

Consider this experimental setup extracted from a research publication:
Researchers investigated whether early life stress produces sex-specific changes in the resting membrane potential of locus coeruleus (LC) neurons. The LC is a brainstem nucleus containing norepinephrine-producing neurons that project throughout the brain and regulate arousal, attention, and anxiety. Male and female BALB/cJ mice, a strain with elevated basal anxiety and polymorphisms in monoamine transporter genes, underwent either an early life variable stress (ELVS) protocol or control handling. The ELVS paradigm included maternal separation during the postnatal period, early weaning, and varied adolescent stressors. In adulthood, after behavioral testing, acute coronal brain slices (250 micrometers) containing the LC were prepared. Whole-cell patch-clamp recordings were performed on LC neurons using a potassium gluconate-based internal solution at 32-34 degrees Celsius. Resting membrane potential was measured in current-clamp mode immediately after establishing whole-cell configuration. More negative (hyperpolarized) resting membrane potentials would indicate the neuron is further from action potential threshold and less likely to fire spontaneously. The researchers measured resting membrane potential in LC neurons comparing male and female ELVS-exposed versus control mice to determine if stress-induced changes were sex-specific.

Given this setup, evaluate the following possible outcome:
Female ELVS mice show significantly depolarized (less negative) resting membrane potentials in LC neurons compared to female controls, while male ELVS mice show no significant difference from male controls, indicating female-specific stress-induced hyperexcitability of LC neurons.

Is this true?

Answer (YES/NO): NO